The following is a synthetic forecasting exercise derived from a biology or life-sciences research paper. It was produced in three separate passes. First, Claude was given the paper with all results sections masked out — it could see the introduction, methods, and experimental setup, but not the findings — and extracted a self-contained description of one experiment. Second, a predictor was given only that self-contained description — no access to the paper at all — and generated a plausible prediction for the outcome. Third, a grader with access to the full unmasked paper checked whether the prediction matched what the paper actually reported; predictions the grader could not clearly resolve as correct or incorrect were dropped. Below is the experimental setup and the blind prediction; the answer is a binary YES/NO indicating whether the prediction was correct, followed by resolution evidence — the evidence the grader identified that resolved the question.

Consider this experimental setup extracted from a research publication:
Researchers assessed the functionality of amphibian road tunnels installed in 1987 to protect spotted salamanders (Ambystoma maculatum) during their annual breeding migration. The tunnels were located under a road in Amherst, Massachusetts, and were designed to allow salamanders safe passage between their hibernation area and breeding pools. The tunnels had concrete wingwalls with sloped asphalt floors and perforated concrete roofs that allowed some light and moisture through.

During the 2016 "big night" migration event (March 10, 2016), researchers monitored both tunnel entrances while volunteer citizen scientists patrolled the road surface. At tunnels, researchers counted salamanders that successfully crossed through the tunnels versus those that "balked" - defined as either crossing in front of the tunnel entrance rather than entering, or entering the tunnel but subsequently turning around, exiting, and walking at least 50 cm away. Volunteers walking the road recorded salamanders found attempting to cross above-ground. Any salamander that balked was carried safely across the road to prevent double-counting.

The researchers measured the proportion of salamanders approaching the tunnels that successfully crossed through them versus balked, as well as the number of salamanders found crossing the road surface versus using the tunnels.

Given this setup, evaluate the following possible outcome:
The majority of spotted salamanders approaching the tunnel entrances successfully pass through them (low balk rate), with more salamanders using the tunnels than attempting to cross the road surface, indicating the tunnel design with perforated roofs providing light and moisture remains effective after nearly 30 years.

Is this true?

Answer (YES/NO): NO